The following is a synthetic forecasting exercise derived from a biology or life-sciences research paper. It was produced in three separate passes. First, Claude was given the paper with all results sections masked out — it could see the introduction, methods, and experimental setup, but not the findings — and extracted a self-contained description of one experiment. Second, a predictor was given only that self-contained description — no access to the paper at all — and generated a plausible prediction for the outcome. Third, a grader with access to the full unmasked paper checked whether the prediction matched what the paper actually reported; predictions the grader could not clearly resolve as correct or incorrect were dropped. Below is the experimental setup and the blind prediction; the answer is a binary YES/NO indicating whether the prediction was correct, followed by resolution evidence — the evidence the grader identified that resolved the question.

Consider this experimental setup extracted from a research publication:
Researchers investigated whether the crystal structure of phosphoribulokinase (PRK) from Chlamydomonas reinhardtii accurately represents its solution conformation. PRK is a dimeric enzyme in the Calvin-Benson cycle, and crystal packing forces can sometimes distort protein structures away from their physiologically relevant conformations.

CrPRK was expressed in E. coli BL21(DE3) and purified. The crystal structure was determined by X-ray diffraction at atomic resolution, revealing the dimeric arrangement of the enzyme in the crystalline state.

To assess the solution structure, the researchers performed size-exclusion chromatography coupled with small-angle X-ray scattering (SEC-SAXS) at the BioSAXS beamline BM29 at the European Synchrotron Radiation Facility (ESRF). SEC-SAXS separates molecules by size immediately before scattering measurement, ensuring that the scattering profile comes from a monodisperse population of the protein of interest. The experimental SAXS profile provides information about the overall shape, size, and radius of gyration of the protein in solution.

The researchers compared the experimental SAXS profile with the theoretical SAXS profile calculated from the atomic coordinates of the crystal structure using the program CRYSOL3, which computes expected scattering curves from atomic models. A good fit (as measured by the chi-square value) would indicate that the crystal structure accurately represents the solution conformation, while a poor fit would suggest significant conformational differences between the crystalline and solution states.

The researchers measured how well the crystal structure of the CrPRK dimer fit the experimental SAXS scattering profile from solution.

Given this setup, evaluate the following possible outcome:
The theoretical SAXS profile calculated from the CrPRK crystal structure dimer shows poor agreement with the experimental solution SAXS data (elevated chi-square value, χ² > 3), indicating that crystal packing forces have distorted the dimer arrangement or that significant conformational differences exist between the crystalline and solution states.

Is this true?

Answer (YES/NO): NO